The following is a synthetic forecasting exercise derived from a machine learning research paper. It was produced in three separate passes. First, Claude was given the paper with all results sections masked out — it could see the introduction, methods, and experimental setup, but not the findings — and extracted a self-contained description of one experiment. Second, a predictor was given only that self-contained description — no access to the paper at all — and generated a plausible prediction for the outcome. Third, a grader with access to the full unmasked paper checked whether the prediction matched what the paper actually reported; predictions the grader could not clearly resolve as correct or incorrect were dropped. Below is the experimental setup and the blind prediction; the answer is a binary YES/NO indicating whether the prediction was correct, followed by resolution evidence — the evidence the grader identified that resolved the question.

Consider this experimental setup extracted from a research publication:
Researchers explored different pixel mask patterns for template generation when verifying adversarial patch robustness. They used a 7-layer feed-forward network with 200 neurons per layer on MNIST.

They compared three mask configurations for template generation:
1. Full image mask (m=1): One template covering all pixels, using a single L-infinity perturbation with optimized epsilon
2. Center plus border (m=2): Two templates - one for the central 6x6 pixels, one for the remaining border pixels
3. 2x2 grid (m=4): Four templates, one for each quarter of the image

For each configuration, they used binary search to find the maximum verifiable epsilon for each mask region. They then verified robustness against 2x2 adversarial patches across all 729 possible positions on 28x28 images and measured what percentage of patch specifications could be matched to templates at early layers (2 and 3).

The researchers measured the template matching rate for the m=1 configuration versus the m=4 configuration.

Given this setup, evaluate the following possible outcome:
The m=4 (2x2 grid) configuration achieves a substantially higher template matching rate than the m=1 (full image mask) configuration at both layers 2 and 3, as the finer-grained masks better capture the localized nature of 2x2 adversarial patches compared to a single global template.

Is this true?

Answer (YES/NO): NO